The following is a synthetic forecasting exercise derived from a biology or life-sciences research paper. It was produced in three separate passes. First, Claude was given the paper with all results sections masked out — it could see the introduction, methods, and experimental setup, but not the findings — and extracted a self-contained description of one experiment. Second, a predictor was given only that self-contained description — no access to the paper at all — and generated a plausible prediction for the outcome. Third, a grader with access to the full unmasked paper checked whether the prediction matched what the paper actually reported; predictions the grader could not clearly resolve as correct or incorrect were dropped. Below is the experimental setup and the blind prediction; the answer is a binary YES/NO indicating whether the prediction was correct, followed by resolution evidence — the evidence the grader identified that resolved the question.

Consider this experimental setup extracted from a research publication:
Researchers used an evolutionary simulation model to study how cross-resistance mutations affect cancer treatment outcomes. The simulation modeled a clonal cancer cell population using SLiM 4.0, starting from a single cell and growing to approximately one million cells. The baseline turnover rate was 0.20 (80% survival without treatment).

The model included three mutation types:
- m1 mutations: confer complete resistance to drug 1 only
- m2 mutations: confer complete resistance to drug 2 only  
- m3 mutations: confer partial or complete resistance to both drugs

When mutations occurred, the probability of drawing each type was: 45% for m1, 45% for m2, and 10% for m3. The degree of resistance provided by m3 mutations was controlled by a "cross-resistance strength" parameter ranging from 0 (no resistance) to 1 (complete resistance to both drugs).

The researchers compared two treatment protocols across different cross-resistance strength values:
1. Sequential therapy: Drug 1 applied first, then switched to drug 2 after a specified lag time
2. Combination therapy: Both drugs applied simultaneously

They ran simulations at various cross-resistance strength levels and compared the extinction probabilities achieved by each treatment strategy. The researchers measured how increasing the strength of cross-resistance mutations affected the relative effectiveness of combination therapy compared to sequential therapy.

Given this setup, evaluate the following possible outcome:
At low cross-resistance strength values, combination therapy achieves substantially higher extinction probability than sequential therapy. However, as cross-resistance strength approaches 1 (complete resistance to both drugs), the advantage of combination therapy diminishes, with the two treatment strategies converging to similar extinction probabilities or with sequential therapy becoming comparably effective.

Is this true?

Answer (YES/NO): NO